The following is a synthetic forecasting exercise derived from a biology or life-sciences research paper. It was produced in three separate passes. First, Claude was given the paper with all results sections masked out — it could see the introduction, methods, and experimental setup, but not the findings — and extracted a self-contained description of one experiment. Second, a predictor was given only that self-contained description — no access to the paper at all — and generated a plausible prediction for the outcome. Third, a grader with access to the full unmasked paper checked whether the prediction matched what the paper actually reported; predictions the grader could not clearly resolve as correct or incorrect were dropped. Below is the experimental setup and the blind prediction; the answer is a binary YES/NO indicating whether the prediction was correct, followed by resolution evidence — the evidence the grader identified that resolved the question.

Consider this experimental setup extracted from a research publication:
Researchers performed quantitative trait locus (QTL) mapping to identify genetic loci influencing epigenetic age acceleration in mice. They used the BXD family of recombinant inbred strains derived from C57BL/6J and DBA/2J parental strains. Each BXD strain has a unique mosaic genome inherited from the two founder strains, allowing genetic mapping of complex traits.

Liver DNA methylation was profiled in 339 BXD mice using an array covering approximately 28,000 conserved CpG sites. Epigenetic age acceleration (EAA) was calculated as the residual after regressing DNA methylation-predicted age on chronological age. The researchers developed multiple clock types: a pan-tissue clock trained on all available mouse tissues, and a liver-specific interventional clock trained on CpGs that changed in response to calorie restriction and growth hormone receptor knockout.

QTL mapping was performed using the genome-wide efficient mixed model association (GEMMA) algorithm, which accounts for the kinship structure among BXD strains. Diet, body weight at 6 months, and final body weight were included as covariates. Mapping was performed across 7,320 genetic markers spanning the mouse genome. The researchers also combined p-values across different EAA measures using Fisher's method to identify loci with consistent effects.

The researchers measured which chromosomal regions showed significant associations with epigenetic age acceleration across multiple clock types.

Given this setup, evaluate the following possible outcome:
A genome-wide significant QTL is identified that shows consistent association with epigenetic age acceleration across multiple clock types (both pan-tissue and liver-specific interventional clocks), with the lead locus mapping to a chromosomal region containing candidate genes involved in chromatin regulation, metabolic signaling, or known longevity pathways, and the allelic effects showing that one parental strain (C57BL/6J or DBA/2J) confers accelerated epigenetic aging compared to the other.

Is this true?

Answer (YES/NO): YES